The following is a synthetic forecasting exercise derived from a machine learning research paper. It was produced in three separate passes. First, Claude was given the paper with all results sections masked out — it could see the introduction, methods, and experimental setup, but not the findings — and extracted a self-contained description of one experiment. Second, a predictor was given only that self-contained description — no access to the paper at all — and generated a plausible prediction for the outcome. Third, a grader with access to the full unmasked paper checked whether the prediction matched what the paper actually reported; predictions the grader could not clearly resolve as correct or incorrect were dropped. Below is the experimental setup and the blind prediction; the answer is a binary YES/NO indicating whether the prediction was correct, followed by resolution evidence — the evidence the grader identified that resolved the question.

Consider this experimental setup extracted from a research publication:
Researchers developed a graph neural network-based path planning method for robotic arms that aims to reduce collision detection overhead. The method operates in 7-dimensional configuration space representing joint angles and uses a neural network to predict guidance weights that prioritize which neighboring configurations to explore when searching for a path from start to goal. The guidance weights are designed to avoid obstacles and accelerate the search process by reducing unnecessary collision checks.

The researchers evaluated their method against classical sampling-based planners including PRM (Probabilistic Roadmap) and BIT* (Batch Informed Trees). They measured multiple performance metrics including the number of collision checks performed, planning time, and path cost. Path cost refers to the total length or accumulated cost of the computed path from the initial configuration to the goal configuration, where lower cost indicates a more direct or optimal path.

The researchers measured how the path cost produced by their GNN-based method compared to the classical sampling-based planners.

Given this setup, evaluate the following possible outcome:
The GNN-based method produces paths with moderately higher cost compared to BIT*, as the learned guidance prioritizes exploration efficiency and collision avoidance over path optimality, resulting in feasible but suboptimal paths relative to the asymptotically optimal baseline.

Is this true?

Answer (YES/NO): NO